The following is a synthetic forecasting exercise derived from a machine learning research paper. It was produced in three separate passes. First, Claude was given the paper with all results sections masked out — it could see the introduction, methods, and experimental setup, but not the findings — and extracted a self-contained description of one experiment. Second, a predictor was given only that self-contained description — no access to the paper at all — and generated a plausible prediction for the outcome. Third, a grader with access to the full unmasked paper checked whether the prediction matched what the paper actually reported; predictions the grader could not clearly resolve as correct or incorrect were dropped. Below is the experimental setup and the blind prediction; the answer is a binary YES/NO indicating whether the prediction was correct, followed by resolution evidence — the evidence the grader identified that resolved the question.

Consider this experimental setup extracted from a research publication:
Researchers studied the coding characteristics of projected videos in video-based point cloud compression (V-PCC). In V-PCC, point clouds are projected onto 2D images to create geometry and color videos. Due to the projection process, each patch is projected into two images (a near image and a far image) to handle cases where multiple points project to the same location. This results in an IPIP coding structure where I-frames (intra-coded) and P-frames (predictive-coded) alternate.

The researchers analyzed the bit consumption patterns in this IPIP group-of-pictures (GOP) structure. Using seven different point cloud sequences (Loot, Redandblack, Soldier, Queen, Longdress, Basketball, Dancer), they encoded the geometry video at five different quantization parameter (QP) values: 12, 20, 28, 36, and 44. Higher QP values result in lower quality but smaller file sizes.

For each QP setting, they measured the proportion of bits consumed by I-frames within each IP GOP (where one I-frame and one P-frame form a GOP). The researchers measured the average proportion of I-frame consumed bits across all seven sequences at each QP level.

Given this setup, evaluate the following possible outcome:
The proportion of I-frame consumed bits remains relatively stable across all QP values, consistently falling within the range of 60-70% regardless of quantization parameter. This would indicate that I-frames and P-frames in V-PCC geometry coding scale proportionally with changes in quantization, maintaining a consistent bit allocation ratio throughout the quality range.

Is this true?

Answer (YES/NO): NO